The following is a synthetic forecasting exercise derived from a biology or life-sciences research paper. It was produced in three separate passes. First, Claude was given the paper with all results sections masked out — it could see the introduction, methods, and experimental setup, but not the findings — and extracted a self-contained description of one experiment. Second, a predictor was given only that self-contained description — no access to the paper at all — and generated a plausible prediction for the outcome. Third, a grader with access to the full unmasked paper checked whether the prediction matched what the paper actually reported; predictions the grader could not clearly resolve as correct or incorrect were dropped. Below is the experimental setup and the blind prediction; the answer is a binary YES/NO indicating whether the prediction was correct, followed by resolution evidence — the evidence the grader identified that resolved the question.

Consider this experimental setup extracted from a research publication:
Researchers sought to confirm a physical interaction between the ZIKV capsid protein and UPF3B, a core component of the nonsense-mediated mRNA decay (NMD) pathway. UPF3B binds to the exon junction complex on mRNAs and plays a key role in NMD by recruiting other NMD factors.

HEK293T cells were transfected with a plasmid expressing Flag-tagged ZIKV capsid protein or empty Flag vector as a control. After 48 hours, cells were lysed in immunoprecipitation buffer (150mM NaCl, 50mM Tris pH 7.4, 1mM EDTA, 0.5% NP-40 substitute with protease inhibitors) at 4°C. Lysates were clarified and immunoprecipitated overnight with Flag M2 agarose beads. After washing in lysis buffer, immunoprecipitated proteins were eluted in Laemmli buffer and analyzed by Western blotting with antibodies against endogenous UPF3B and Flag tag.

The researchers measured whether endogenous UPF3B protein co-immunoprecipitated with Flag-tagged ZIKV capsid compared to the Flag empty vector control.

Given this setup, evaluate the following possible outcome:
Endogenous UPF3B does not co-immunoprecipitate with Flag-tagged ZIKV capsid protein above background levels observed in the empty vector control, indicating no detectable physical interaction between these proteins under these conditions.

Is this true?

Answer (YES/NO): NO